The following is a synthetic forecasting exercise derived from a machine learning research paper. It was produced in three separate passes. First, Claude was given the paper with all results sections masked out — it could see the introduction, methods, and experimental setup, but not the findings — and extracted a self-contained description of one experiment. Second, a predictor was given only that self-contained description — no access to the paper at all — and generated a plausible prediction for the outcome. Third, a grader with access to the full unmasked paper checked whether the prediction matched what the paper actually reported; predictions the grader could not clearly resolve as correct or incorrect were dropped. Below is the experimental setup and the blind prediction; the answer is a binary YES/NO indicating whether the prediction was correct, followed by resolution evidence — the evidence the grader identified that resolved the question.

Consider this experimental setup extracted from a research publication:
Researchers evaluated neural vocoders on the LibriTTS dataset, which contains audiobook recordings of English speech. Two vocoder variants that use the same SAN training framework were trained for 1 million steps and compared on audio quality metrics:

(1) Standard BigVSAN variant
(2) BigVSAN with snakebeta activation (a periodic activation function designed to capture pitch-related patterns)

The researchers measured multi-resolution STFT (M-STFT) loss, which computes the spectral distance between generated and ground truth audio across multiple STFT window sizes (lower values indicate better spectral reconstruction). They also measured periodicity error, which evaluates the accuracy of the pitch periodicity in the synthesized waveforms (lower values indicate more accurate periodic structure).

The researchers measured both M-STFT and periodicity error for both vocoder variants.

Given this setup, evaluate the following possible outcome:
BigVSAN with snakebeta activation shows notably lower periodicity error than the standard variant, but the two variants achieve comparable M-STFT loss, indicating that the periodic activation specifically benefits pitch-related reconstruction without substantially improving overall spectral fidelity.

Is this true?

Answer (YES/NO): NO